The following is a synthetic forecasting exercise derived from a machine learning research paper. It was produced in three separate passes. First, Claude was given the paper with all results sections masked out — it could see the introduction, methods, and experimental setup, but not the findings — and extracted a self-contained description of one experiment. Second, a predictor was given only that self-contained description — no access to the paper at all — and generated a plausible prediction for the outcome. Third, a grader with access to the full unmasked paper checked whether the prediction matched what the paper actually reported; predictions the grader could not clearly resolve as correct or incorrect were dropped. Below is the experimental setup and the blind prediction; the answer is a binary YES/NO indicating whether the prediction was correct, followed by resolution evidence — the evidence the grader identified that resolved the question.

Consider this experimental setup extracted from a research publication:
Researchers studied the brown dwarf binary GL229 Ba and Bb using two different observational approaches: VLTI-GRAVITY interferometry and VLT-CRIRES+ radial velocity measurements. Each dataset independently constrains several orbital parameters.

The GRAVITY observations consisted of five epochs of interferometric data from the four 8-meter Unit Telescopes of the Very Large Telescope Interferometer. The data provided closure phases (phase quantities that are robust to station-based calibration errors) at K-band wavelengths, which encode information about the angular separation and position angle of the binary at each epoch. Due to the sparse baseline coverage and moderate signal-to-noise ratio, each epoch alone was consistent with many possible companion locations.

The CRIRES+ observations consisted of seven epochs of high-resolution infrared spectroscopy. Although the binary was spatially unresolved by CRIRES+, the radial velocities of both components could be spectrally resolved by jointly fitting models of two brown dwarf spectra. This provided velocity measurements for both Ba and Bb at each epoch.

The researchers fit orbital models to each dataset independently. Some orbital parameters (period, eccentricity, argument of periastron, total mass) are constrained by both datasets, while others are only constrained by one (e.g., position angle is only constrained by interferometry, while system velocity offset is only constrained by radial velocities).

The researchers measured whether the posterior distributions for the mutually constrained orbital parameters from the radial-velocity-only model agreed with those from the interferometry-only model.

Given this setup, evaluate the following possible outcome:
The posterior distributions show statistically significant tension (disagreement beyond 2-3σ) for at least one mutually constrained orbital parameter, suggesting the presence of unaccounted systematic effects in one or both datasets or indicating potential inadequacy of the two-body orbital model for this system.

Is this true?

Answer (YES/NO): NO